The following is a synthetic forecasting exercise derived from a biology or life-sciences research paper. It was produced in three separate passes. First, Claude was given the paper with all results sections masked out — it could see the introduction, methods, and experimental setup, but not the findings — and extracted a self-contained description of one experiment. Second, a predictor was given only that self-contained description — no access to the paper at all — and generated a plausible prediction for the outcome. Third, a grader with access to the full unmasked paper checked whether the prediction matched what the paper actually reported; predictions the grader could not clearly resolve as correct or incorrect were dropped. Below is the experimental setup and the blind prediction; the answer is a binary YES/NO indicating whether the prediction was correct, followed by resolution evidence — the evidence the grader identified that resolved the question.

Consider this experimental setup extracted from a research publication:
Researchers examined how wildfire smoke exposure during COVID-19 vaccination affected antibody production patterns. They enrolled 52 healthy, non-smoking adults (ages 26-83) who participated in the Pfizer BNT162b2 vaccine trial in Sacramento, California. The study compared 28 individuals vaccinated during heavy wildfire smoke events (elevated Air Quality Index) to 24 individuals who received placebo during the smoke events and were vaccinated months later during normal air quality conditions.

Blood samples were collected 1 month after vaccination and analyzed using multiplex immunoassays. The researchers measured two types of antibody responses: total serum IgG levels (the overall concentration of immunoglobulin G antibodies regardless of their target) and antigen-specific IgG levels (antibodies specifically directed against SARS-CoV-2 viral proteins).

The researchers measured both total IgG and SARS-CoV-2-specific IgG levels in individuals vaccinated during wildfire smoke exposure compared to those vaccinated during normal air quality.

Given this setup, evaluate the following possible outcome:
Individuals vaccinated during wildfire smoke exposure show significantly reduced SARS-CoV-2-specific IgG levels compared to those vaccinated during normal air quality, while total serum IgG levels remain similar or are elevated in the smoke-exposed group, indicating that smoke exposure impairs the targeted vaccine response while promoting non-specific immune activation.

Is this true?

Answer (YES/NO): YES